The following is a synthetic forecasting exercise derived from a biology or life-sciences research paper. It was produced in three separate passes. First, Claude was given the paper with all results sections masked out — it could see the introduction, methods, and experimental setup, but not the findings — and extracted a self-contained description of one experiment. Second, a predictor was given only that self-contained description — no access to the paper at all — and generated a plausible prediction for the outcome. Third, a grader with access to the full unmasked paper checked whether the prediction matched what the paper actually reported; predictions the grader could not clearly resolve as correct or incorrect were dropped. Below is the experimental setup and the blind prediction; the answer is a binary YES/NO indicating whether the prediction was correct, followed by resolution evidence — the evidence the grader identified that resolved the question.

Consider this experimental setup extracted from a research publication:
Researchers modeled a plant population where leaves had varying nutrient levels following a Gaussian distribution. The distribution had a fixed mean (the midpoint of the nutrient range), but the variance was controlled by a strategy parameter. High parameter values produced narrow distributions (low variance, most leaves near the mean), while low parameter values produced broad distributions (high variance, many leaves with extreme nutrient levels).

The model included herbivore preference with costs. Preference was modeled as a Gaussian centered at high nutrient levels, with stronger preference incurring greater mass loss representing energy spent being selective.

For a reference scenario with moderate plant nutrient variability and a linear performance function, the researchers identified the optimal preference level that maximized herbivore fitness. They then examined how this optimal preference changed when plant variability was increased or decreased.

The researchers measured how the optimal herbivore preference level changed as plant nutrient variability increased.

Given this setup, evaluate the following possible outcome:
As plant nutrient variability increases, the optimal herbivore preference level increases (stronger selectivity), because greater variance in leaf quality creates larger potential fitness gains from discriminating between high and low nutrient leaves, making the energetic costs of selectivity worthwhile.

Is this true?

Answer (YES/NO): NO